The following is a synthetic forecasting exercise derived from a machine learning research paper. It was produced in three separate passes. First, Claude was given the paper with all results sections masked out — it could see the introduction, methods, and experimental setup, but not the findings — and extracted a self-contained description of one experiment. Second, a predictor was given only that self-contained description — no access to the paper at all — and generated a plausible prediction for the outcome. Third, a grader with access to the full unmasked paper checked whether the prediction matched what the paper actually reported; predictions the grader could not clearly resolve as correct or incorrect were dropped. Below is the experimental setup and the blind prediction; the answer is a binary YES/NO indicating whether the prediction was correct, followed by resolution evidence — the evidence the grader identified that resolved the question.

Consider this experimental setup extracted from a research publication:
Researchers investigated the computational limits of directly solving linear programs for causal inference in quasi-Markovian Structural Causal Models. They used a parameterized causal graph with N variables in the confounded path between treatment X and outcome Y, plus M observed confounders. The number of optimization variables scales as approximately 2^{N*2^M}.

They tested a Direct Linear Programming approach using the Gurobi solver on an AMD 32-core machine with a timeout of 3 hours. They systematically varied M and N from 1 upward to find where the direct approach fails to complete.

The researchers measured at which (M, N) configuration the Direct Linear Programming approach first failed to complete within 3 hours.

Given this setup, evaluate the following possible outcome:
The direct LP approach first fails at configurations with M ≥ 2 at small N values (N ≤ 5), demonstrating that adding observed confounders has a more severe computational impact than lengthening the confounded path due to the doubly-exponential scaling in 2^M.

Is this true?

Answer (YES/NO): YES